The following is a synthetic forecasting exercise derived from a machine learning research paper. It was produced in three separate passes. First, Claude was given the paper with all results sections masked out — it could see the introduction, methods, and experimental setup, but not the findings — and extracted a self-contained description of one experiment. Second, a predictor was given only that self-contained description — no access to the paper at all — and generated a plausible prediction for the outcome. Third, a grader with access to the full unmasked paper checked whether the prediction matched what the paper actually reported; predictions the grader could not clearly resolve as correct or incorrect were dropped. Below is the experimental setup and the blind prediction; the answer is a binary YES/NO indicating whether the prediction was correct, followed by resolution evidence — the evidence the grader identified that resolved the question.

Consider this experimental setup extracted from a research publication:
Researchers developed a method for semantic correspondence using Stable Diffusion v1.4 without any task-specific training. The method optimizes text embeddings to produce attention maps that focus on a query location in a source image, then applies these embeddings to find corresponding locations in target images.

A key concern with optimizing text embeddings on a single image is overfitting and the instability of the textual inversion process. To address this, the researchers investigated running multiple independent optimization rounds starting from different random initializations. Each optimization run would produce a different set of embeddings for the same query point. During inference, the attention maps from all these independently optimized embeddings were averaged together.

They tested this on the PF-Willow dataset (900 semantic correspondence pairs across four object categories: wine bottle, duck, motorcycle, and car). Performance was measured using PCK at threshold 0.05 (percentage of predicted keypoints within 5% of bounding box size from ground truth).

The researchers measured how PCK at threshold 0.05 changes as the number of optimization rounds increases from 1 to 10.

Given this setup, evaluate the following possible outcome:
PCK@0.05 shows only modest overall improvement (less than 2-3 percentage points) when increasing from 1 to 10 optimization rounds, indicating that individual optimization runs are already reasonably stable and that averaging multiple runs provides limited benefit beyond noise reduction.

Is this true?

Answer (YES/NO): NO